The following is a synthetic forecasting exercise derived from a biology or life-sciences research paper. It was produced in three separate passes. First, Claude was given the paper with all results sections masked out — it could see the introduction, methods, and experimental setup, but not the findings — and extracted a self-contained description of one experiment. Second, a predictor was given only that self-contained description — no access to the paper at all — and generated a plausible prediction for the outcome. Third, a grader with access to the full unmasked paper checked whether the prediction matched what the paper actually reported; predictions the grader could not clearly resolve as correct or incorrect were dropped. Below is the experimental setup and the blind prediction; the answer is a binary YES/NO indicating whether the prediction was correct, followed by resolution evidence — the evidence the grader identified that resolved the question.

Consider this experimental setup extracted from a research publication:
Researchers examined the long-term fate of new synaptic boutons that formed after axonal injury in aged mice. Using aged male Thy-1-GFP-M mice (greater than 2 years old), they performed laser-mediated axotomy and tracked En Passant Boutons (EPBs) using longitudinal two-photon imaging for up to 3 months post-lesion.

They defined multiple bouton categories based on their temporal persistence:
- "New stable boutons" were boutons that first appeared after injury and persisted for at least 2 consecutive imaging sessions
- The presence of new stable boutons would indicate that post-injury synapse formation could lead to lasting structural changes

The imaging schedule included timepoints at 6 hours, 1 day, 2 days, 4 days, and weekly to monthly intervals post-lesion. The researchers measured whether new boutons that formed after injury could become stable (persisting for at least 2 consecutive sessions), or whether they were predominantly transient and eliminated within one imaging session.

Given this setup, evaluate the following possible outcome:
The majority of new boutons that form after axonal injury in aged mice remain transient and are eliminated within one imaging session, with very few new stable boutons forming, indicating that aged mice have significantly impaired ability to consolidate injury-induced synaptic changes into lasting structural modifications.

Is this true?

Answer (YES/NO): NO